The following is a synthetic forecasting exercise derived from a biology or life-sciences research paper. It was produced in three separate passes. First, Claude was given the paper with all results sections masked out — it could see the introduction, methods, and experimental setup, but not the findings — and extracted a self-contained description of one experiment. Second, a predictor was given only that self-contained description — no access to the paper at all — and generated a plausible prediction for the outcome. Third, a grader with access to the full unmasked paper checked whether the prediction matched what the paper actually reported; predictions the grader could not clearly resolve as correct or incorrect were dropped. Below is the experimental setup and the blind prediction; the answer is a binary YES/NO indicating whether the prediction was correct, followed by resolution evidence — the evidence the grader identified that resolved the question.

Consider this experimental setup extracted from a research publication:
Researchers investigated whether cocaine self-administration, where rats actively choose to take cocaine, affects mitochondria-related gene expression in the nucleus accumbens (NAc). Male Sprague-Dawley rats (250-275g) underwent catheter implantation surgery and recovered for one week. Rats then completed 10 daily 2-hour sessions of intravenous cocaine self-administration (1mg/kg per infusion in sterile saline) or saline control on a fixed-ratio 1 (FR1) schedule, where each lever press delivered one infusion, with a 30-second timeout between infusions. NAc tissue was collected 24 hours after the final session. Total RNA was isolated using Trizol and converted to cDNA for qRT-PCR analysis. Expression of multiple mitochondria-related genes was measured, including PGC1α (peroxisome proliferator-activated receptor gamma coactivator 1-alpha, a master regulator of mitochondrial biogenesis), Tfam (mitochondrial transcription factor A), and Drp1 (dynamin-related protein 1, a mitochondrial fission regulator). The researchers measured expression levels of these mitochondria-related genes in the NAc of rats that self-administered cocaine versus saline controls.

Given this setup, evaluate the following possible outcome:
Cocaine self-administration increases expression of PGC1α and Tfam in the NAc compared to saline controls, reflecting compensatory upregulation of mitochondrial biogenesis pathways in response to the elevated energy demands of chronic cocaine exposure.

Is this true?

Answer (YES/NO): NO